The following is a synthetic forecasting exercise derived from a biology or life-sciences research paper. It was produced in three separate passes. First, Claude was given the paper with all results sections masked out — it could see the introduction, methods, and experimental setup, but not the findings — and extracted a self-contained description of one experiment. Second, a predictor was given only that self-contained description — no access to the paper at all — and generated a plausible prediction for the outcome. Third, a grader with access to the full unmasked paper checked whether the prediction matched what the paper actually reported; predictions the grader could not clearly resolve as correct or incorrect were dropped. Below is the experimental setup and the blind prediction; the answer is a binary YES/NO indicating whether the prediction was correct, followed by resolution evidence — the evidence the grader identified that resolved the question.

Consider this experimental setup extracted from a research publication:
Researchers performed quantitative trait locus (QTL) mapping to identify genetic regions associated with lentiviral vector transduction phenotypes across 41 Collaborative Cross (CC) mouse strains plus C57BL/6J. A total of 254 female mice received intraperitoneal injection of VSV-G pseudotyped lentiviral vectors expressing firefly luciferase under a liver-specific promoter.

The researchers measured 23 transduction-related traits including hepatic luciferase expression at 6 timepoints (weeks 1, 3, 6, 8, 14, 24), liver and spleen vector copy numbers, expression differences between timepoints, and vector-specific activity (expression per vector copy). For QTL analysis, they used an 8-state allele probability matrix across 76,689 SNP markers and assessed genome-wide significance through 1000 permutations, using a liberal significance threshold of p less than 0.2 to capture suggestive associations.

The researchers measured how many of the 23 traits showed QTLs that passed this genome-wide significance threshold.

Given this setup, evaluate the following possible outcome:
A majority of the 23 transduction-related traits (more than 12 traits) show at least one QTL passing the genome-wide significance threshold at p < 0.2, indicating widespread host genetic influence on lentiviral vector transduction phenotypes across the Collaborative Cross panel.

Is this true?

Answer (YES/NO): NO